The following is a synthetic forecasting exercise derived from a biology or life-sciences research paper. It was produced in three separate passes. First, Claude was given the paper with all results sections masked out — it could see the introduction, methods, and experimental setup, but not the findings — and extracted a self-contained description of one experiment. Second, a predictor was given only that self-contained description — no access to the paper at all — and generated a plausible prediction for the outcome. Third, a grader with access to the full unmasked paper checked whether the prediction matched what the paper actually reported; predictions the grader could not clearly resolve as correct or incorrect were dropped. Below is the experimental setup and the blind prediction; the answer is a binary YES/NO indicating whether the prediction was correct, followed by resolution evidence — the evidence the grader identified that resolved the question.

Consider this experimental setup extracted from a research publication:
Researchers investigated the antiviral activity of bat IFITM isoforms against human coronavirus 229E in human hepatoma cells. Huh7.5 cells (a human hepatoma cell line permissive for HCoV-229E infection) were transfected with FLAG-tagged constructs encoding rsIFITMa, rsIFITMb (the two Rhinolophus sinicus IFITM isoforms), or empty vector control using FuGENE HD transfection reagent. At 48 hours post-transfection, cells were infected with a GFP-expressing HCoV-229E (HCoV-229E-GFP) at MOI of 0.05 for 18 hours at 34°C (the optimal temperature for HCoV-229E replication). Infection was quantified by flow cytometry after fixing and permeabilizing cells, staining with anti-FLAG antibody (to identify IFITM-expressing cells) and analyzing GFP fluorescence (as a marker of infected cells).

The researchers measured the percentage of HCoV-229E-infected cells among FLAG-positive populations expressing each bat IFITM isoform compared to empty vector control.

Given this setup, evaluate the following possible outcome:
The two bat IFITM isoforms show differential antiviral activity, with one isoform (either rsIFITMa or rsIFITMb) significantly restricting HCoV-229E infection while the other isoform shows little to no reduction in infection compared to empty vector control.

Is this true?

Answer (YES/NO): NO